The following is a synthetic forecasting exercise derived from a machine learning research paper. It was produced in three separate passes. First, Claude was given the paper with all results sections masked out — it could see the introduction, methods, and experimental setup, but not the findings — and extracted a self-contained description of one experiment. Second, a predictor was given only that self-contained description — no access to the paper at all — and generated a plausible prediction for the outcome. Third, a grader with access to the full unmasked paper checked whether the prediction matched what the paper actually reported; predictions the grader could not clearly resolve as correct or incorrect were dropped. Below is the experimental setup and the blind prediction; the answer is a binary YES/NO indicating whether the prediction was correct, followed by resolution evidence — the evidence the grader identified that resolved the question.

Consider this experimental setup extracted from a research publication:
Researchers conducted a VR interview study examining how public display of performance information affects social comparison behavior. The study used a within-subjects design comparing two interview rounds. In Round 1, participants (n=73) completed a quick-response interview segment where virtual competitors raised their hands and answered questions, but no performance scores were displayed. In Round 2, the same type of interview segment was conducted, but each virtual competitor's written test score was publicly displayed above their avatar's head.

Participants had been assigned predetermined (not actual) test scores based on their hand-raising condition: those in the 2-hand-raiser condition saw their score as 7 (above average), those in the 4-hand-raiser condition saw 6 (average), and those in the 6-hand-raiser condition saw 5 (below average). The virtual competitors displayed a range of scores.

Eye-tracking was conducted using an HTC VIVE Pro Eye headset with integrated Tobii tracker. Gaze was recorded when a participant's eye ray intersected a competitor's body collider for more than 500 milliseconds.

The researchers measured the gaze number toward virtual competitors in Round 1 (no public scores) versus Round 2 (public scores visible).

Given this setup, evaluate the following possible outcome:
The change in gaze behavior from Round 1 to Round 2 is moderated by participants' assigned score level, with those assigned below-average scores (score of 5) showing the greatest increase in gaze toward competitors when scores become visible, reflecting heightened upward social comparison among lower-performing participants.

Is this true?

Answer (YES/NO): NO